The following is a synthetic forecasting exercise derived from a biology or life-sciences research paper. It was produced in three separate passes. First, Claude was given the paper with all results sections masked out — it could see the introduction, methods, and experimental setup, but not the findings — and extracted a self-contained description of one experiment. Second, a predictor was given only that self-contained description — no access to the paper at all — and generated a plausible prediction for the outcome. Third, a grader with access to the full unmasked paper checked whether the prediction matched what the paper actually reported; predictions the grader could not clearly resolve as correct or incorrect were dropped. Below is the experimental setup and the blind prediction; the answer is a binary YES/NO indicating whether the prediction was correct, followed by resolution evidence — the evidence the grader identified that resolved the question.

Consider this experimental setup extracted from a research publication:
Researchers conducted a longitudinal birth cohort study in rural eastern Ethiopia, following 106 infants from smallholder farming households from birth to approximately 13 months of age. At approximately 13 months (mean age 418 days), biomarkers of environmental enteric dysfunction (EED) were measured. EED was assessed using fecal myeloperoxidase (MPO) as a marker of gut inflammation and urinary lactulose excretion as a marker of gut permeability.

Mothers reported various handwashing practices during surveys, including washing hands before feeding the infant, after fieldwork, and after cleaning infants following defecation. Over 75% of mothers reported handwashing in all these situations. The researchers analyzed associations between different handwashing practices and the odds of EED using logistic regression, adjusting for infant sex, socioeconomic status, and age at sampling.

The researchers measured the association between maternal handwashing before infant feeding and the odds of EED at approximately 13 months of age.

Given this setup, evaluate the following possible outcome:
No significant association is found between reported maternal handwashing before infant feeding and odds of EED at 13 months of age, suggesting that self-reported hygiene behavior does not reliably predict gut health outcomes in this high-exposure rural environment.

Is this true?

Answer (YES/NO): NO